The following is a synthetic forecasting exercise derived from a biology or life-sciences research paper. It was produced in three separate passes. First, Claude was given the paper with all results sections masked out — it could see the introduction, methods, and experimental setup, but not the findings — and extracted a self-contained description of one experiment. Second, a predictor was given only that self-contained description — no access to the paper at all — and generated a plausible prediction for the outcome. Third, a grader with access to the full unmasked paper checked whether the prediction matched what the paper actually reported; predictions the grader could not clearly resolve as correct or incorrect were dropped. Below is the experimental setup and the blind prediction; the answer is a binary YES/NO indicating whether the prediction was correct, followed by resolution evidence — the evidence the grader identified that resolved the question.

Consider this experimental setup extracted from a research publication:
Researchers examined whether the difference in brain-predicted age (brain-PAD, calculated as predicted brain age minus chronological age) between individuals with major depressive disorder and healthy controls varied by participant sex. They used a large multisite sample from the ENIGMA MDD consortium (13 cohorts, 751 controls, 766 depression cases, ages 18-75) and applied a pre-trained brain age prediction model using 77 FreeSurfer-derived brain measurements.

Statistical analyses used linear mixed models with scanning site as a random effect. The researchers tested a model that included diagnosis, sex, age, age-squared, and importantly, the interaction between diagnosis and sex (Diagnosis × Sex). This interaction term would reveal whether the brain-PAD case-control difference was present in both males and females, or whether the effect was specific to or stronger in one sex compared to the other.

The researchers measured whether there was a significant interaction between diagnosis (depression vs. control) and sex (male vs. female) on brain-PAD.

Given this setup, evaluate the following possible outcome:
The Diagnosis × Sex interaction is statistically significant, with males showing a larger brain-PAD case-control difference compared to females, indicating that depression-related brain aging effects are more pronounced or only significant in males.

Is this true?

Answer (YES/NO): NO